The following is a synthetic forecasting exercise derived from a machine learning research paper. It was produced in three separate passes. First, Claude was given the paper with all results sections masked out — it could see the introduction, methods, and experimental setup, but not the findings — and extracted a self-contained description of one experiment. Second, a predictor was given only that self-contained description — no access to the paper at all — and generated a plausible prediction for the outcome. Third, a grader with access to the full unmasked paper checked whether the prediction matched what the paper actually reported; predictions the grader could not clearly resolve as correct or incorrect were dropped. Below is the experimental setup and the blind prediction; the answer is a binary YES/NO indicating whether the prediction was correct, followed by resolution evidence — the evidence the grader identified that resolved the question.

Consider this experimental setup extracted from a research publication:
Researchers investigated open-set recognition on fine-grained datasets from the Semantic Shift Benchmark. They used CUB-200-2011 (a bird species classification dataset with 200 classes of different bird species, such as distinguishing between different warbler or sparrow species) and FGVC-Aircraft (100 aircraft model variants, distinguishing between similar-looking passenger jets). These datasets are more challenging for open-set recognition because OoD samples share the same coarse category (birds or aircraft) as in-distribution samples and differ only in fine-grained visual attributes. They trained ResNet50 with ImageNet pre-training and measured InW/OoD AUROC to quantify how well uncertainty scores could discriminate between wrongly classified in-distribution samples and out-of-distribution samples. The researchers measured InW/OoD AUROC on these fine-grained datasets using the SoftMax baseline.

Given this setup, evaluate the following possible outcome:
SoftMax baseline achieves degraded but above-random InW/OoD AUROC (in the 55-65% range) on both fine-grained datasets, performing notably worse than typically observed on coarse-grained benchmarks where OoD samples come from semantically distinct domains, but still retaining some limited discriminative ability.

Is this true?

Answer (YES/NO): NO